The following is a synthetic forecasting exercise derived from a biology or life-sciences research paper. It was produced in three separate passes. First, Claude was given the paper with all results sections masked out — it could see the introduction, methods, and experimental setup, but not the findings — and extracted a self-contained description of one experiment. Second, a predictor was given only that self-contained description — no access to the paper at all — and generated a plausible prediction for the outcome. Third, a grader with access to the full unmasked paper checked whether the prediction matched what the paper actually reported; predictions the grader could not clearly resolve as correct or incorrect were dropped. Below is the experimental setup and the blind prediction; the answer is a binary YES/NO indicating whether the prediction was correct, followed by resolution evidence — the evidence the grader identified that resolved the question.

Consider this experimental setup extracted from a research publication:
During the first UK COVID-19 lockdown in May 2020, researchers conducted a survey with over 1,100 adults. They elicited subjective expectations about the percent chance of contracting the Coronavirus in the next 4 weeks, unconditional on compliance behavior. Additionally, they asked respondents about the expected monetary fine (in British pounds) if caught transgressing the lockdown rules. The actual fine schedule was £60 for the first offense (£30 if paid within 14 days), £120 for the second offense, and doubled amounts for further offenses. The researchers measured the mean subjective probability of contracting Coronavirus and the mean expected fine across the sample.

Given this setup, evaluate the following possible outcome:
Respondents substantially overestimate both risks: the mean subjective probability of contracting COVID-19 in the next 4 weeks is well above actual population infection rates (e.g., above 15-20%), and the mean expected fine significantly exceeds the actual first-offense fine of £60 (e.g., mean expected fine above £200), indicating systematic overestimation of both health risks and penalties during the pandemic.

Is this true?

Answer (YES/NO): NO